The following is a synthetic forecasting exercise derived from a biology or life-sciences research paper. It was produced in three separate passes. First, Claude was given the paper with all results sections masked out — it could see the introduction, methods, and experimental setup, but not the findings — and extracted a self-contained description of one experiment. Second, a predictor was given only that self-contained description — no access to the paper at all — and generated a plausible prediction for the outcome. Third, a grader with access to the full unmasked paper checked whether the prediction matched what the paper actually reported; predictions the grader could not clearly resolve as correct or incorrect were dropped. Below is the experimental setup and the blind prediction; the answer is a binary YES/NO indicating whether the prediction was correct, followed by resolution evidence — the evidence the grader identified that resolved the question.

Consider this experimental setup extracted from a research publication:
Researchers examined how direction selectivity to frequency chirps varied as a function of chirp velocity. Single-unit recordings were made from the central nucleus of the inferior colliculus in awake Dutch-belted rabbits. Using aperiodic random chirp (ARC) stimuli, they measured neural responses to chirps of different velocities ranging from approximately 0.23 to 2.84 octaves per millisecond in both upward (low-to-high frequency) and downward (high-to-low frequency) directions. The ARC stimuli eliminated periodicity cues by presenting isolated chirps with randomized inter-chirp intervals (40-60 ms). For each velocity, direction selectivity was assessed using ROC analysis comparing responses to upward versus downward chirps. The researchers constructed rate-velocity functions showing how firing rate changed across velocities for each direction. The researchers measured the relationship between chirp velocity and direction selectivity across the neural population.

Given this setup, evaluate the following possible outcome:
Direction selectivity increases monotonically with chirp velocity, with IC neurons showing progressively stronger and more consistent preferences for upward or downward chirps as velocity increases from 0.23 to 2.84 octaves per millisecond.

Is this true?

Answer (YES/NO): NO